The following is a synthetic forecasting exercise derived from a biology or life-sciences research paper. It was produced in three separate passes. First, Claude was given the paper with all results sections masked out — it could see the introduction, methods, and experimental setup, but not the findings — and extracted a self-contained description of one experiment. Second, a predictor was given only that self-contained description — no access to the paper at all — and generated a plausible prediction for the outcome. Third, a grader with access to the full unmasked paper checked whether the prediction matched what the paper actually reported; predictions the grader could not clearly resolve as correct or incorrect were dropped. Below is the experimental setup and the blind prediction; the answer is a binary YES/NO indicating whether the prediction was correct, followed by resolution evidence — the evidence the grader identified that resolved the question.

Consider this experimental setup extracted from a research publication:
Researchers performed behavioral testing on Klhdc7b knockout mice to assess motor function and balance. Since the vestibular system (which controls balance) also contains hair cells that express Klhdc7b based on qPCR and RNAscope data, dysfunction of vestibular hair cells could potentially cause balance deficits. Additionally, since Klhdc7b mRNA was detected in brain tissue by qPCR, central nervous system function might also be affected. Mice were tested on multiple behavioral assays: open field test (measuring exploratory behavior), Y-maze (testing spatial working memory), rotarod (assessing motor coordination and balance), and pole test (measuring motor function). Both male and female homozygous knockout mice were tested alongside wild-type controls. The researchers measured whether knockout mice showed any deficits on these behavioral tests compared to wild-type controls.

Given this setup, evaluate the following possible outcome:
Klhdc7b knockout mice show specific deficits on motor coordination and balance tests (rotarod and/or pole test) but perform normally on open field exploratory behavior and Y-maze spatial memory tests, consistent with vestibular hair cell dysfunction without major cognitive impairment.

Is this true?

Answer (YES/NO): NO